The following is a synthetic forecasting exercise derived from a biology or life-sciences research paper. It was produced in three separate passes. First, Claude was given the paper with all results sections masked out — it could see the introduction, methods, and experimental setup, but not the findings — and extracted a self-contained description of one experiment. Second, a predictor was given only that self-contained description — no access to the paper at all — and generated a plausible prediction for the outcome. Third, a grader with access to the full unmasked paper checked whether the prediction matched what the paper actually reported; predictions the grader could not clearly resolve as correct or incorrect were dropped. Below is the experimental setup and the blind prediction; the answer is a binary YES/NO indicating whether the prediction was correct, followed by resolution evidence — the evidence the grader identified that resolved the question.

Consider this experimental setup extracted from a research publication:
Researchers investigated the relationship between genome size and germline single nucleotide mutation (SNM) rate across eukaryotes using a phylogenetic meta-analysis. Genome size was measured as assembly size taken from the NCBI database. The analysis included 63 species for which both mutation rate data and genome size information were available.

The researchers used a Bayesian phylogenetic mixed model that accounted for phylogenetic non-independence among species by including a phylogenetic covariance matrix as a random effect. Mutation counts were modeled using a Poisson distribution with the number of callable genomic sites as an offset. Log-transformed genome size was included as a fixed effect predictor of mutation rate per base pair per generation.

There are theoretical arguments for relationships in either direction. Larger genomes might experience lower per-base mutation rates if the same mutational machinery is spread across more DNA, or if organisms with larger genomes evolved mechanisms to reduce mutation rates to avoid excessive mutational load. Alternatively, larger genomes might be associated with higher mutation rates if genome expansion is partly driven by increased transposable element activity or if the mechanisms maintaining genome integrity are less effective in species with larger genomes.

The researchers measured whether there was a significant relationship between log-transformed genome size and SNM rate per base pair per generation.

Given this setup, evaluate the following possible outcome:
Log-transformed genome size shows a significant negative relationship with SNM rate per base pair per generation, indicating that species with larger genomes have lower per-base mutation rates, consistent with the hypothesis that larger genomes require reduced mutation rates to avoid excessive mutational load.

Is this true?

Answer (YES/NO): NO